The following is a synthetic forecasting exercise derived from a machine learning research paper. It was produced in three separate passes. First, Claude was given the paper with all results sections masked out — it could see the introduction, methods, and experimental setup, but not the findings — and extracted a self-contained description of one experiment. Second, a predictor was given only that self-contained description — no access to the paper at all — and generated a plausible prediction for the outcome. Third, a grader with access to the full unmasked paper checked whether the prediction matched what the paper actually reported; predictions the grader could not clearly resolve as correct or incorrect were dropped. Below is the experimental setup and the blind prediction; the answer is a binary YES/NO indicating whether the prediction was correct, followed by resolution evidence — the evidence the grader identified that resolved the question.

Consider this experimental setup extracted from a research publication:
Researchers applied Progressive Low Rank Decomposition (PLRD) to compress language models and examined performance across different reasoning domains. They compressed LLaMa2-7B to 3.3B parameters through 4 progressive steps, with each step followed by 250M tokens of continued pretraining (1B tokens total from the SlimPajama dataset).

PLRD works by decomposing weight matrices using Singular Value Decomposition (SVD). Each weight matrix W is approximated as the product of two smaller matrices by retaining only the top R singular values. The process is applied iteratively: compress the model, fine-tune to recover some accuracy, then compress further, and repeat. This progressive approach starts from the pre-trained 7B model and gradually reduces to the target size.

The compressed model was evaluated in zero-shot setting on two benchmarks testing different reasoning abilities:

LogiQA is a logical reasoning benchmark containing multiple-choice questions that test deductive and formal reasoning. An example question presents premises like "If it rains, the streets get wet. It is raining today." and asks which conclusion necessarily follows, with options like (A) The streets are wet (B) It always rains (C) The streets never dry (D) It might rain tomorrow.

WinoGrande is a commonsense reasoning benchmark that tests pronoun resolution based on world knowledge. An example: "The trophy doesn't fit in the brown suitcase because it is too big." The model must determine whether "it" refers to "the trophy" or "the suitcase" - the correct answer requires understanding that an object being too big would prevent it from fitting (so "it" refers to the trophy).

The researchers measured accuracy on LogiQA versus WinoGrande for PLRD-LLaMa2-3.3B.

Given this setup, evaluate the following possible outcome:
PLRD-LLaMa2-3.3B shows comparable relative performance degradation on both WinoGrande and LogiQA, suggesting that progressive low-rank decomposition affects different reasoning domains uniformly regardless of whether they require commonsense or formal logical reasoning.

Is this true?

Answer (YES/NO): NO